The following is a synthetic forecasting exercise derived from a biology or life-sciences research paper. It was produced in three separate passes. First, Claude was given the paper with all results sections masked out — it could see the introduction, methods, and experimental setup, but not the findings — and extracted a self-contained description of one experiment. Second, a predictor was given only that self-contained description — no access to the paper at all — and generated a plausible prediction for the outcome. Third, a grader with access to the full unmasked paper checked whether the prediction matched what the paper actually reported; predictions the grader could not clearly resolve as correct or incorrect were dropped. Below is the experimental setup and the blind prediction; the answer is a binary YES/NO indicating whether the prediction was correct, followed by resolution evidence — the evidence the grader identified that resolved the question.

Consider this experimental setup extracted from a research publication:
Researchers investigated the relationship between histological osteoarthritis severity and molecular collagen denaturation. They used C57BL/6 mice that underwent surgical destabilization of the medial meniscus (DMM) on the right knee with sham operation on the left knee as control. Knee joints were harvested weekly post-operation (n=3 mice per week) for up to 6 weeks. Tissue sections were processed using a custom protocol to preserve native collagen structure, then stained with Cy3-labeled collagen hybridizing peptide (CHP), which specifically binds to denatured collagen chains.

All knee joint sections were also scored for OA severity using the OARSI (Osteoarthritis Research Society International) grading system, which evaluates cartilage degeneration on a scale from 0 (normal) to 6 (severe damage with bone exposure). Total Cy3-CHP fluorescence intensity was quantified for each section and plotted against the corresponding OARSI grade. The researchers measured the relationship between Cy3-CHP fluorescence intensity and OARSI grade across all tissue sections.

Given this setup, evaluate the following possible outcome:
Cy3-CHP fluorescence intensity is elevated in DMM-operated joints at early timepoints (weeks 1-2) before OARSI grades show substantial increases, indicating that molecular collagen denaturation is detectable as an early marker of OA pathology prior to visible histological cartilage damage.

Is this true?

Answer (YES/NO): YES